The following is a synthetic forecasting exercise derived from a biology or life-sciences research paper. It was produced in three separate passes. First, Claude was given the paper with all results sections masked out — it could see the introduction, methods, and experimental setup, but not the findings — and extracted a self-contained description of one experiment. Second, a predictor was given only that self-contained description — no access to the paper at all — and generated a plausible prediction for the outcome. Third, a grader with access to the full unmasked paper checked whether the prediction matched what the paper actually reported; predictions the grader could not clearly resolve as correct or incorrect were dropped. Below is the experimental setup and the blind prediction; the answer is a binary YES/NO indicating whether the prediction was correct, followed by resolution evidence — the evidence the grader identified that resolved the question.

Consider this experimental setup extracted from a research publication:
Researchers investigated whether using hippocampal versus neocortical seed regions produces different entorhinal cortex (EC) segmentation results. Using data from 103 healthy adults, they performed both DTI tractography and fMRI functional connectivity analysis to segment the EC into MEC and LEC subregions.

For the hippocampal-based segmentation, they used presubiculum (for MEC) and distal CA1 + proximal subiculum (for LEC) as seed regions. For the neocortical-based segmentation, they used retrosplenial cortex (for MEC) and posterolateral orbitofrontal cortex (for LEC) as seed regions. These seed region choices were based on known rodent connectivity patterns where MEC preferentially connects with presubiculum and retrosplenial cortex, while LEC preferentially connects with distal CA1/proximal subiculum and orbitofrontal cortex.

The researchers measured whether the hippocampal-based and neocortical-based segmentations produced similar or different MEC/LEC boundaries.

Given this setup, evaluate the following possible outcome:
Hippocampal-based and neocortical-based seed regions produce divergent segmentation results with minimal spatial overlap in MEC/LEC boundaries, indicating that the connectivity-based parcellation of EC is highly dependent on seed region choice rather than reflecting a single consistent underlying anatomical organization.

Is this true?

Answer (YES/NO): NO